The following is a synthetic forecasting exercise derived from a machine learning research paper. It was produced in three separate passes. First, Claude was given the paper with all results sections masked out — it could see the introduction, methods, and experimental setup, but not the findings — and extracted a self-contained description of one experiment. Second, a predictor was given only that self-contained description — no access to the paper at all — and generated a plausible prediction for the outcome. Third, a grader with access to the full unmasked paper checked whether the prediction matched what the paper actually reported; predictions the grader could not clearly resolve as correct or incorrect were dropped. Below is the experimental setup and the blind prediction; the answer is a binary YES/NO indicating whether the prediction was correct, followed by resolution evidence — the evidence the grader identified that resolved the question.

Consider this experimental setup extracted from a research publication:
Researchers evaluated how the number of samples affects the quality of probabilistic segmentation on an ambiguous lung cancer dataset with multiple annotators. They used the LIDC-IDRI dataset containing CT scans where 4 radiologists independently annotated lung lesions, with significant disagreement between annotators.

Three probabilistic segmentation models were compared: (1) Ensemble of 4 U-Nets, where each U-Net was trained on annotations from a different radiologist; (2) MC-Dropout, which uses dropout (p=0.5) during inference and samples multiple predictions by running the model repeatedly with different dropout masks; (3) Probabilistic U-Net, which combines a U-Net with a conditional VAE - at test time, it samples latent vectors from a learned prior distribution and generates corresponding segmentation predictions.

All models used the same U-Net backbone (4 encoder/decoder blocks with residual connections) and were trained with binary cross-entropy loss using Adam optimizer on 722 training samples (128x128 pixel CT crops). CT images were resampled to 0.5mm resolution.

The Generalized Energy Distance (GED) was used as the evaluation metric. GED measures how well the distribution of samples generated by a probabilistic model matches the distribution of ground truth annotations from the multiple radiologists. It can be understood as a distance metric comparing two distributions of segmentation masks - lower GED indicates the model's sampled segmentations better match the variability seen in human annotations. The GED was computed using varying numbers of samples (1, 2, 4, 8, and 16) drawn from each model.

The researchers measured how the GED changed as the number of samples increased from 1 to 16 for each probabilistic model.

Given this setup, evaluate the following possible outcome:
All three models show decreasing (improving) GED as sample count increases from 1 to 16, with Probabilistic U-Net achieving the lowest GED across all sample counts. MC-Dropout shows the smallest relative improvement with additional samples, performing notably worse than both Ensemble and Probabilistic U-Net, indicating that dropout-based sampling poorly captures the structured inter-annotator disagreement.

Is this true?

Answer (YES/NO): NO